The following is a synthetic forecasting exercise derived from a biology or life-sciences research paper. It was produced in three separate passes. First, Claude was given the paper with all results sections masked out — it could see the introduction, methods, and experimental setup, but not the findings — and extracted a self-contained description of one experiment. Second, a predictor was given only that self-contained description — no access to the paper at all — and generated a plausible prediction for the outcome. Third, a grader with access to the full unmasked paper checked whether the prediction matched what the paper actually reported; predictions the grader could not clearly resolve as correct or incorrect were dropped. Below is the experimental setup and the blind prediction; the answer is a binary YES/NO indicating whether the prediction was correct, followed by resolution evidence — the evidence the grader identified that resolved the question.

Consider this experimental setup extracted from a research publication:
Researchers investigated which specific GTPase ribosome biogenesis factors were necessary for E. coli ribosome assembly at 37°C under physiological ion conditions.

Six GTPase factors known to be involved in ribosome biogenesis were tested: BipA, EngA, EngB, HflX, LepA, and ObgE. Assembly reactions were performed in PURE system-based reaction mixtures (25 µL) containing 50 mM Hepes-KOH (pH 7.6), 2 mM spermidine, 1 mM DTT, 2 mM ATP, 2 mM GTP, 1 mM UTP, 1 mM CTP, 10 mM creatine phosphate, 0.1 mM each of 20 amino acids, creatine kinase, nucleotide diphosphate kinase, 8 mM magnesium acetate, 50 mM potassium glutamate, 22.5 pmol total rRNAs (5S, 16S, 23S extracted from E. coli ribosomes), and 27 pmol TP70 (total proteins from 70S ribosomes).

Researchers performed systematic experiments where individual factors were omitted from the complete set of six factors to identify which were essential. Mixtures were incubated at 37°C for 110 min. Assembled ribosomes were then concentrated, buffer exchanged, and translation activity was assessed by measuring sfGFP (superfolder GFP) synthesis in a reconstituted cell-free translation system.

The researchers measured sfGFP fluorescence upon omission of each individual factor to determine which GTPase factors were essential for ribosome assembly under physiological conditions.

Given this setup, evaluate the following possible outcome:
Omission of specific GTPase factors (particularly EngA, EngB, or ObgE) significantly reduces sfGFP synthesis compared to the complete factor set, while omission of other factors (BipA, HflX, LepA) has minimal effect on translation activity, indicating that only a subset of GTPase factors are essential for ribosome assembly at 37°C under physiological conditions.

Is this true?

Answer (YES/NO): NO